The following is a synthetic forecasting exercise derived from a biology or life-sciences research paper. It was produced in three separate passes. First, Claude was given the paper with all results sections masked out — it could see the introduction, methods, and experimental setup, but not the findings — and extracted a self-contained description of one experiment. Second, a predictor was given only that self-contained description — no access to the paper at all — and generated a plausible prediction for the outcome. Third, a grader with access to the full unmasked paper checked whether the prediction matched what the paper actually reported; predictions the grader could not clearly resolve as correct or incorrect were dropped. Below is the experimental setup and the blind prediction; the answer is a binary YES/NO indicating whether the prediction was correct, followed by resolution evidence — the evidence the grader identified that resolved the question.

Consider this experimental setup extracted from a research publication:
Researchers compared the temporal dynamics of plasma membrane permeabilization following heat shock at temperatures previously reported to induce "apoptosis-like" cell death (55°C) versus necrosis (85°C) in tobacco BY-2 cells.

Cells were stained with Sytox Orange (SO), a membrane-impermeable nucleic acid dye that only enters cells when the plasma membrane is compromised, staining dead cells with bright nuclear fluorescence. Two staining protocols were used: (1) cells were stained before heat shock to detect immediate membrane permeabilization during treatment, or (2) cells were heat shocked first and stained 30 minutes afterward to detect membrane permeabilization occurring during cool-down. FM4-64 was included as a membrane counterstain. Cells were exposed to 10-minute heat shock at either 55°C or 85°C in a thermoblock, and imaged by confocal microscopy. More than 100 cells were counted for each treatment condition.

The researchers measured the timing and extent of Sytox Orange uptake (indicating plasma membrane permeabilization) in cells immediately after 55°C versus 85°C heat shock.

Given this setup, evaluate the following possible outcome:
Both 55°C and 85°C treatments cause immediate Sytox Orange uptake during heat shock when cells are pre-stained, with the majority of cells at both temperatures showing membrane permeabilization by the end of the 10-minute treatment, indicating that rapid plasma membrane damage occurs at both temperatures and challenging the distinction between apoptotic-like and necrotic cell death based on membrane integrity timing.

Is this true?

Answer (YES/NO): YES